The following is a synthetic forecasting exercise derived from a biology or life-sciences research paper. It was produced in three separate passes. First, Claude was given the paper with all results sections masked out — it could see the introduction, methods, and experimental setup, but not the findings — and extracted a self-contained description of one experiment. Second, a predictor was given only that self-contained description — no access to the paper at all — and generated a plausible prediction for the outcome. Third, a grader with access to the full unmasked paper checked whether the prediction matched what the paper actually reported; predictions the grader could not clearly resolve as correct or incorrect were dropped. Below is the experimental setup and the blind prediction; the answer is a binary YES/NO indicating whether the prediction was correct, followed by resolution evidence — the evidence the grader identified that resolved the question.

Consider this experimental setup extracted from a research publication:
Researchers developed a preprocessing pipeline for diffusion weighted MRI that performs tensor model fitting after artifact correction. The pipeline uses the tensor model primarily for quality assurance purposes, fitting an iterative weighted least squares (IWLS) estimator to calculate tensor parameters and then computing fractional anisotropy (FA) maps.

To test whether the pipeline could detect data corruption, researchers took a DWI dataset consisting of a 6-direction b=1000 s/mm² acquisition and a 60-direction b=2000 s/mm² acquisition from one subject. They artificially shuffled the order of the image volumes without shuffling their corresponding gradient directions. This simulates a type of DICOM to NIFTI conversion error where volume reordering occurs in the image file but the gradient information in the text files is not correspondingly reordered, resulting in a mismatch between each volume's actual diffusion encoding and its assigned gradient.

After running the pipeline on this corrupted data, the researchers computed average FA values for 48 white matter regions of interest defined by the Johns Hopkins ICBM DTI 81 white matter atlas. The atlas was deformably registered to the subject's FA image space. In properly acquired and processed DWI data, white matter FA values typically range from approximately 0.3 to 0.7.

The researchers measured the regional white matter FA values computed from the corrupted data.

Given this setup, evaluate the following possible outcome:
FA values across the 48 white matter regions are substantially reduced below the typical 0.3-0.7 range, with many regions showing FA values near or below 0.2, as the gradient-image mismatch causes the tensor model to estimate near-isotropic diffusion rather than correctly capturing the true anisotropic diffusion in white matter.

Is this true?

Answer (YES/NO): NO